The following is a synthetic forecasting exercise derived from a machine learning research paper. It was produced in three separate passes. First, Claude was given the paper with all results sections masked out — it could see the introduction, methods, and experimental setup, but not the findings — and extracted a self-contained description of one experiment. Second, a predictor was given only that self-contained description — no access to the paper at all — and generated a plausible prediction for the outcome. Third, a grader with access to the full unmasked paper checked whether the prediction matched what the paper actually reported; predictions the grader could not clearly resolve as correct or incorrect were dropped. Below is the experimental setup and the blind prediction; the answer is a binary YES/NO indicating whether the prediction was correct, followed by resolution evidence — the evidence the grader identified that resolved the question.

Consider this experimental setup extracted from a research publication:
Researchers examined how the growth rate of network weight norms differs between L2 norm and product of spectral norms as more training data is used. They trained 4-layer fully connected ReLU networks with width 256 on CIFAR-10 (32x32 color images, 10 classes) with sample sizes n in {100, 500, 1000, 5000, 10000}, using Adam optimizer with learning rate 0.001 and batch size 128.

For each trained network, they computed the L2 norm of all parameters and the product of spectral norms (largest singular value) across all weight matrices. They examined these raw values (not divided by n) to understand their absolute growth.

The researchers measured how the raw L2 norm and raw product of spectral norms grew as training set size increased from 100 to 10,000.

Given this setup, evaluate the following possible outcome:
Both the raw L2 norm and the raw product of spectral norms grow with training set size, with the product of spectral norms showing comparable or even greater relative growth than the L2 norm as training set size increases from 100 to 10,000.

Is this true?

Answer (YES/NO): YES